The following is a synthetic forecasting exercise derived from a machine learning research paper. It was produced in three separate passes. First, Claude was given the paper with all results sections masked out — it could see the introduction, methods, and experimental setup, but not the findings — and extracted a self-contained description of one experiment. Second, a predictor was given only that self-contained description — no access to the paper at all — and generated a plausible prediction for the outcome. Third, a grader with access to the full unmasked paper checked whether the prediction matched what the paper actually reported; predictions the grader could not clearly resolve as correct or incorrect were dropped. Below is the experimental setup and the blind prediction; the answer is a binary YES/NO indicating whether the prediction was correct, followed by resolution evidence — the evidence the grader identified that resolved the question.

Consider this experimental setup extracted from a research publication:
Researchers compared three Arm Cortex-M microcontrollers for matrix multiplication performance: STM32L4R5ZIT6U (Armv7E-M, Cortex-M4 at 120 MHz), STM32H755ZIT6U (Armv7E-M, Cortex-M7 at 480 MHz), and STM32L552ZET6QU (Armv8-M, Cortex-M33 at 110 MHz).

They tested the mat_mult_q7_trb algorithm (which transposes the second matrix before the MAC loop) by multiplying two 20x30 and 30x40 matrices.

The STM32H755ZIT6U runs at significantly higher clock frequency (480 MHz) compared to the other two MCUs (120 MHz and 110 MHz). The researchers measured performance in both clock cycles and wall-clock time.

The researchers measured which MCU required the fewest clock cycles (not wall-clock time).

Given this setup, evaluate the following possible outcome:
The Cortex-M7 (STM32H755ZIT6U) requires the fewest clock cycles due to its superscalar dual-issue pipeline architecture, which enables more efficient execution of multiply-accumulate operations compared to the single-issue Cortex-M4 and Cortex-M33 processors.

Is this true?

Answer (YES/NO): YES